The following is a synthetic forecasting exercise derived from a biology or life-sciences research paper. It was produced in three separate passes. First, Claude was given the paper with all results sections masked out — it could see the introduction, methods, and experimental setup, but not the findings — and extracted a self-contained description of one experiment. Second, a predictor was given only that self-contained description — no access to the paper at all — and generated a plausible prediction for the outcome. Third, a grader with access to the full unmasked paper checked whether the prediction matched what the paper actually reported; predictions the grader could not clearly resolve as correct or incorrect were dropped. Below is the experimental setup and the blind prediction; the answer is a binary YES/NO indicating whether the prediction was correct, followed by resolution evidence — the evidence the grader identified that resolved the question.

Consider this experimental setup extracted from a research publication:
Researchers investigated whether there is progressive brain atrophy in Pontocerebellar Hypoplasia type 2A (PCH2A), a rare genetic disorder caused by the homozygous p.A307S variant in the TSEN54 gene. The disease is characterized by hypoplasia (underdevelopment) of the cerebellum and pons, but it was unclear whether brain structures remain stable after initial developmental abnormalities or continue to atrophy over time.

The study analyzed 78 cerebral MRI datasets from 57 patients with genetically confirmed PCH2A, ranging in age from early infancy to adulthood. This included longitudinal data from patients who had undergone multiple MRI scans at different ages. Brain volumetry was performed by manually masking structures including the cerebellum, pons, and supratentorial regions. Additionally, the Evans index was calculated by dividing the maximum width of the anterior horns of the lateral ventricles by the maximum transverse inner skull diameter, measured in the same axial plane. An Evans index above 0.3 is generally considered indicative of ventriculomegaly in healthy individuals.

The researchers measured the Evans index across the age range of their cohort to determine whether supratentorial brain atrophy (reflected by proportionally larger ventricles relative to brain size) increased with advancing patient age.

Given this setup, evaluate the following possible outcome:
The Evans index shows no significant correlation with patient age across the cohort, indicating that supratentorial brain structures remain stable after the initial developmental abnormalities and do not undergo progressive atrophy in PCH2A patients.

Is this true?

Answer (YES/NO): NO